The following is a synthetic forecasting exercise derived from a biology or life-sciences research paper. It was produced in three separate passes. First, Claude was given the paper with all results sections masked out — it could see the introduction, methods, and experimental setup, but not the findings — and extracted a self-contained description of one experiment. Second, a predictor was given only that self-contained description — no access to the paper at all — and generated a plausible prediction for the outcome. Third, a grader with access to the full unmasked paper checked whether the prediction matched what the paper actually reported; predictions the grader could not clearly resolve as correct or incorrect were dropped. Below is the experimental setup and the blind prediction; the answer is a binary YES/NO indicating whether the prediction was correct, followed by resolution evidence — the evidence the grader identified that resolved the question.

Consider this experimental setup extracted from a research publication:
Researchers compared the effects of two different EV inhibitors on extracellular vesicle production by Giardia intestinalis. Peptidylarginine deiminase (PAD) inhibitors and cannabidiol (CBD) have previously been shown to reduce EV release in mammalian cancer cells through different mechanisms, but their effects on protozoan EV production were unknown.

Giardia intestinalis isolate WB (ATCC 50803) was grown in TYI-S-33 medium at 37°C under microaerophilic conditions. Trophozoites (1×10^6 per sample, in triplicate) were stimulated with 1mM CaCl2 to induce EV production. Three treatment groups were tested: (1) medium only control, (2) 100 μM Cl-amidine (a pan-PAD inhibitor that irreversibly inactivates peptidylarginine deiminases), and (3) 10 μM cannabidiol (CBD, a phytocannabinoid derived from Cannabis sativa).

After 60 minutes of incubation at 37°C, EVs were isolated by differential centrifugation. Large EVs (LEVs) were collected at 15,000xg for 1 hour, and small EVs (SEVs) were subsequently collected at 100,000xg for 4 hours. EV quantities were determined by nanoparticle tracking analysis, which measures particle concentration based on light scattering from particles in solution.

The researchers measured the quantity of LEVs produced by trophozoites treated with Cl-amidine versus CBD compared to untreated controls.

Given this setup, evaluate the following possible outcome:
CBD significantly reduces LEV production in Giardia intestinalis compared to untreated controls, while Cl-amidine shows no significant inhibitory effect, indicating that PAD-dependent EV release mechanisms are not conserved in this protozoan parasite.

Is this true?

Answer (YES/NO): NO